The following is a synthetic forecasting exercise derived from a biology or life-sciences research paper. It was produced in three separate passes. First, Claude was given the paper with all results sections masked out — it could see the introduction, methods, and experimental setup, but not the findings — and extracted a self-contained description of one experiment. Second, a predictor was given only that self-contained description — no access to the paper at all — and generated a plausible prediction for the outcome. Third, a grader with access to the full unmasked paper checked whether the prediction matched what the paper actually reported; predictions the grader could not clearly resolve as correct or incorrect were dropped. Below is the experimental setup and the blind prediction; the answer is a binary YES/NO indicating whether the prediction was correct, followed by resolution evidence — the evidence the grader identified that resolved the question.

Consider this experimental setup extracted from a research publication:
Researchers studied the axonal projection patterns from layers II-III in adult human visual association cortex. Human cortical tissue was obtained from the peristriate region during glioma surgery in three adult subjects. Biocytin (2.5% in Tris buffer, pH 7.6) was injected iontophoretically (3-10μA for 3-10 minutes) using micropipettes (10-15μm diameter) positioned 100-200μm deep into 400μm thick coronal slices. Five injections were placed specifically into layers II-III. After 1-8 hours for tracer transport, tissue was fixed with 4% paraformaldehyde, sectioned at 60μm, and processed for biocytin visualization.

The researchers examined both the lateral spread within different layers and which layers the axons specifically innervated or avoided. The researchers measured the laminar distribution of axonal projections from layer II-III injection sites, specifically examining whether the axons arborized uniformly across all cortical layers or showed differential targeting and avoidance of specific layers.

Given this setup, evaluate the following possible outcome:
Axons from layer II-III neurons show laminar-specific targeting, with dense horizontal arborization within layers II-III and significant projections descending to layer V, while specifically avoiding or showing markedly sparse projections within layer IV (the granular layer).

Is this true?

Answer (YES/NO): YES